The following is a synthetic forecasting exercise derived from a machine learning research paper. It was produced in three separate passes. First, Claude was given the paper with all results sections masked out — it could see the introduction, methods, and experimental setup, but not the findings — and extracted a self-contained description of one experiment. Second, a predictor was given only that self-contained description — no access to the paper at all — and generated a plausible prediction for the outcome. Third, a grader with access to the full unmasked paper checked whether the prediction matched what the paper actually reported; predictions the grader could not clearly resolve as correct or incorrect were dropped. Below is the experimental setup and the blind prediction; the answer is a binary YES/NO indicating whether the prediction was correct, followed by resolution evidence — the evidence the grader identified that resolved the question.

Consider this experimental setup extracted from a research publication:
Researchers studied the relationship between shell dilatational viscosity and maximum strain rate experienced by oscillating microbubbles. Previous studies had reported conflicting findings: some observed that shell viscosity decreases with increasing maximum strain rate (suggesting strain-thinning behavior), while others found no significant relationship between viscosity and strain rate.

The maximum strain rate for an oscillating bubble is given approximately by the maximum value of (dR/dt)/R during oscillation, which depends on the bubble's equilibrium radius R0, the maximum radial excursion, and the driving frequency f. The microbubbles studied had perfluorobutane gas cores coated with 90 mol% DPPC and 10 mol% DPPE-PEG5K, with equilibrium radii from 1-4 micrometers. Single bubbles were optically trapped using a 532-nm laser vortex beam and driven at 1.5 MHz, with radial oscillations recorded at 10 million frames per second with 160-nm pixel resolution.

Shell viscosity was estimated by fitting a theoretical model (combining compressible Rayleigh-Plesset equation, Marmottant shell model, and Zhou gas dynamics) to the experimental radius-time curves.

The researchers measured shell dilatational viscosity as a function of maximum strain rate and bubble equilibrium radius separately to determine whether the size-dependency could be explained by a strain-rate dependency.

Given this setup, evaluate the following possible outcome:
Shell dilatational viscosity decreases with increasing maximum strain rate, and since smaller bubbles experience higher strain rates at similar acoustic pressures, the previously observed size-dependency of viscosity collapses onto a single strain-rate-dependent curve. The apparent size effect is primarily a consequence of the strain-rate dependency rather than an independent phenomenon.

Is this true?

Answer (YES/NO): NO